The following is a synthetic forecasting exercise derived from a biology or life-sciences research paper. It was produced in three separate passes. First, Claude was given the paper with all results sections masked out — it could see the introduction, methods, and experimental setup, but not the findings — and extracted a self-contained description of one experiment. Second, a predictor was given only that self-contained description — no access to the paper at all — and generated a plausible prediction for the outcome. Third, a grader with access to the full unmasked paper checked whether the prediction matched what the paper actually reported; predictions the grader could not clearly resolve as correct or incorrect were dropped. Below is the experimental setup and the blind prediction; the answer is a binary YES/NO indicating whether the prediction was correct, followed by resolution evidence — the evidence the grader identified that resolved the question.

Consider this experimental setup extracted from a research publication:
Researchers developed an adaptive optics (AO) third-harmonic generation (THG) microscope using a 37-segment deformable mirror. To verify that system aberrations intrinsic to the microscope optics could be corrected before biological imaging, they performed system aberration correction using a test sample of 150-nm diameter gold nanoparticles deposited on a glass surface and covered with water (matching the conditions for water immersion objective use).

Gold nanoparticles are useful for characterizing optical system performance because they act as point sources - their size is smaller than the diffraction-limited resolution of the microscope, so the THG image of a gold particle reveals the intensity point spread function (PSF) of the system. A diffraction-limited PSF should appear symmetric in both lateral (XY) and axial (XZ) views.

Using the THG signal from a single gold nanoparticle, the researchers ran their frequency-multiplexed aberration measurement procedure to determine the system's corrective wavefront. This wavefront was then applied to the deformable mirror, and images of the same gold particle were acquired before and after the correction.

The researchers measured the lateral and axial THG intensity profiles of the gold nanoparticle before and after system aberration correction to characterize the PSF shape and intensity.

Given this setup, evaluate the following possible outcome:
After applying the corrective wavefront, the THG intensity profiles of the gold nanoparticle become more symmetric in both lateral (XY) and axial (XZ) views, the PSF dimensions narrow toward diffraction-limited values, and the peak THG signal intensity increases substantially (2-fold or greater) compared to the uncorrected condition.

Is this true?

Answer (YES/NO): NO